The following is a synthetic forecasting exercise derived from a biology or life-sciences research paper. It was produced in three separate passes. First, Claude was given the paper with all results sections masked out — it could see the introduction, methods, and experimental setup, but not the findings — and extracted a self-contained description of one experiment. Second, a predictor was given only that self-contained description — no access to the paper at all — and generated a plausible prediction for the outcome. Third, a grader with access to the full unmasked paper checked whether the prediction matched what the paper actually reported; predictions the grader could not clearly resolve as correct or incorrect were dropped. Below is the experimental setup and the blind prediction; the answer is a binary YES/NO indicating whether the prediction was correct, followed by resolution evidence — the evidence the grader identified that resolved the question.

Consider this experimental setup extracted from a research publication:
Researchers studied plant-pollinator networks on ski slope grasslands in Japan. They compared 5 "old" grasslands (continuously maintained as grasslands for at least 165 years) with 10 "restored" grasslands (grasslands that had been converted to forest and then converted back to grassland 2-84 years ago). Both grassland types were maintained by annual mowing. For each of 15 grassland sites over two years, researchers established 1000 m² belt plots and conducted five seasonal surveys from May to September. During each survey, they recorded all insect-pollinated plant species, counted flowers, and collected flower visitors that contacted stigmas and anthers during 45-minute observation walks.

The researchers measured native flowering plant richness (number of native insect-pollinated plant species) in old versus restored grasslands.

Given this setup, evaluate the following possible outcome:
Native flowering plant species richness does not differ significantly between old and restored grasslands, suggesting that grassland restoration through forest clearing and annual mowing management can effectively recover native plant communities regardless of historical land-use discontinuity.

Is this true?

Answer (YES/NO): NO